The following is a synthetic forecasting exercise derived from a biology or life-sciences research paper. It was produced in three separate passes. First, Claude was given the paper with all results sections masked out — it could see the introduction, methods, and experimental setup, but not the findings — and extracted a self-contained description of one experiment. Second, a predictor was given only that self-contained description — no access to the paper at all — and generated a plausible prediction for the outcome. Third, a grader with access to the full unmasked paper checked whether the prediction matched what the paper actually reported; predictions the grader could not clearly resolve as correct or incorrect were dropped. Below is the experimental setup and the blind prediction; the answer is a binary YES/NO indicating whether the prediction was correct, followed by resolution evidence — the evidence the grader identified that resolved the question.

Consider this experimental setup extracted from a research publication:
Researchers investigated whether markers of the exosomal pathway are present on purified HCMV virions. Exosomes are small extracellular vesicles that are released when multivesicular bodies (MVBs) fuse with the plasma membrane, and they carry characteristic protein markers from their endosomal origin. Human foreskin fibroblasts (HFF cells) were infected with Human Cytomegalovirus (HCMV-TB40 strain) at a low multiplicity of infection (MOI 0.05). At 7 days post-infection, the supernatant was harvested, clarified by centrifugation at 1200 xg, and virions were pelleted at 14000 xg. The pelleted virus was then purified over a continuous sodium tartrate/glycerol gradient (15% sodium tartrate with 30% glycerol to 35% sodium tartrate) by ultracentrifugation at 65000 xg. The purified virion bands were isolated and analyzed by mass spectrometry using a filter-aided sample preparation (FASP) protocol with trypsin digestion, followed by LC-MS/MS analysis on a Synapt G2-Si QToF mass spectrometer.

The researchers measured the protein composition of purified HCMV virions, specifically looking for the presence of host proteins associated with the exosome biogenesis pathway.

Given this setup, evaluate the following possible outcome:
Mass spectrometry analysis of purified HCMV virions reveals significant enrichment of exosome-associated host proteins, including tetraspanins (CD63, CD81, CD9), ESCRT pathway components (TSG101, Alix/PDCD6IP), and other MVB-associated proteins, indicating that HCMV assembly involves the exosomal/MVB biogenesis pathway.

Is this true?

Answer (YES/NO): NO